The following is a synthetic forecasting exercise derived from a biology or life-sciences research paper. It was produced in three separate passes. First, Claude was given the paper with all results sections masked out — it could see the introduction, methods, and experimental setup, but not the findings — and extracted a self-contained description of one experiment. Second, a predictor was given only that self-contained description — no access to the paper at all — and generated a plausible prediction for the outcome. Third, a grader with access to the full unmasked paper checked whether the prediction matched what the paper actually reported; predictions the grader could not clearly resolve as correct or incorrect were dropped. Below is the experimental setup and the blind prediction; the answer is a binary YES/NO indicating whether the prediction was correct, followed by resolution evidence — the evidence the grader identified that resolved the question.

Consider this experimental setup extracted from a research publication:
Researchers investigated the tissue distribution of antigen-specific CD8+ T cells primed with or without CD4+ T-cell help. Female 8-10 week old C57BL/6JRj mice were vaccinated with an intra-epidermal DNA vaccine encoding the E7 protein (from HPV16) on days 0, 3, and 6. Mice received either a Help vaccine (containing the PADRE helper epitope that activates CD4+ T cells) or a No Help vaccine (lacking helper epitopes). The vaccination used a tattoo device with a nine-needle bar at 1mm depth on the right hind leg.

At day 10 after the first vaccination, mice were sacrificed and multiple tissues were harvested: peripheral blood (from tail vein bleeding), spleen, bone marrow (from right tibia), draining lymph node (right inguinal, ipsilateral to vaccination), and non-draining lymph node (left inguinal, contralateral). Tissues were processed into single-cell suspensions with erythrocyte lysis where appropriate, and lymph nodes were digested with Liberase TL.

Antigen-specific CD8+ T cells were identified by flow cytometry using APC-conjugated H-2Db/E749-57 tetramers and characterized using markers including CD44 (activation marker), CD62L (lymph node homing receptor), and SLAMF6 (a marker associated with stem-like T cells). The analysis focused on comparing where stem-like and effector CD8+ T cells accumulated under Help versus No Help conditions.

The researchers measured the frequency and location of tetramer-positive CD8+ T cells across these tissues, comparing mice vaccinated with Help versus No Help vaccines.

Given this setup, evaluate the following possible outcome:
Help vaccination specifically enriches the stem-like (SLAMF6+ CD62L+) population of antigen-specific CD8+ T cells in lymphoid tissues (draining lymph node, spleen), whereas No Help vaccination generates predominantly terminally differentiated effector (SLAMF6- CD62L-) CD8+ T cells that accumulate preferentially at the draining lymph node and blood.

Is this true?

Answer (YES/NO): NO